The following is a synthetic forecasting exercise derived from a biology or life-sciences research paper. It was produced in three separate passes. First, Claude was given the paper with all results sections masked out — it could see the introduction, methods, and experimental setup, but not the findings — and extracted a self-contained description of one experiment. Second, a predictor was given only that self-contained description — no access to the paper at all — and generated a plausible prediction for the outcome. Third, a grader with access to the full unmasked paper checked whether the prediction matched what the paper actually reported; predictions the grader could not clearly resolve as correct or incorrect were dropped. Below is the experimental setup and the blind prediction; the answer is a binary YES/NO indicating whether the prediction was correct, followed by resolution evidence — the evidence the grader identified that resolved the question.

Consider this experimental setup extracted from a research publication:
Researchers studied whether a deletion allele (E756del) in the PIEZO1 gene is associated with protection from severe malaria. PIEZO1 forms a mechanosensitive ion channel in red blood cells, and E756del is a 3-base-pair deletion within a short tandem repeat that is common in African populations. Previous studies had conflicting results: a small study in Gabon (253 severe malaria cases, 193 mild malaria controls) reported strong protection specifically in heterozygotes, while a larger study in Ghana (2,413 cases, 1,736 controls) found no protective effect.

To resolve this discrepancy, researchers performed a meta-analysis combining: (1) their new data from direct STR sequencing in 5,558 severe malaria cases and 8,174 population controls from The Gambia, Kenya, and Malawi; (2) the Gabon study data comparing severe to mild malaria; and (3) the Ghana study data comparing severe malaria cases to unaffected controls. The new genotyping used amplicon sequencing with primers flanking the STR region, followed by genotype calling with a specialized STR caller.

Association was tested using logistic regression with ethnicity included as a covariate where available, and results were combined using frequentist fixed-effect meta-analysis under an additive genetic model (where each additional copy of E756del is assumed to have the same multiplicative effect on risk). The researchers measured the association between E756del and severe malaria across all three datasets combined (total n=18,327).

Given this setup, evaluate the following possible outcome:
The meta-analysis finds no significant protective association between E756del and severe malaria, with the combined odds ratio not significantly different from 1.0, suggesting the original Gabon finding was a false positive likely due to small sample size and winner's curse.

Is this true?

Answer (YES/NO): NO